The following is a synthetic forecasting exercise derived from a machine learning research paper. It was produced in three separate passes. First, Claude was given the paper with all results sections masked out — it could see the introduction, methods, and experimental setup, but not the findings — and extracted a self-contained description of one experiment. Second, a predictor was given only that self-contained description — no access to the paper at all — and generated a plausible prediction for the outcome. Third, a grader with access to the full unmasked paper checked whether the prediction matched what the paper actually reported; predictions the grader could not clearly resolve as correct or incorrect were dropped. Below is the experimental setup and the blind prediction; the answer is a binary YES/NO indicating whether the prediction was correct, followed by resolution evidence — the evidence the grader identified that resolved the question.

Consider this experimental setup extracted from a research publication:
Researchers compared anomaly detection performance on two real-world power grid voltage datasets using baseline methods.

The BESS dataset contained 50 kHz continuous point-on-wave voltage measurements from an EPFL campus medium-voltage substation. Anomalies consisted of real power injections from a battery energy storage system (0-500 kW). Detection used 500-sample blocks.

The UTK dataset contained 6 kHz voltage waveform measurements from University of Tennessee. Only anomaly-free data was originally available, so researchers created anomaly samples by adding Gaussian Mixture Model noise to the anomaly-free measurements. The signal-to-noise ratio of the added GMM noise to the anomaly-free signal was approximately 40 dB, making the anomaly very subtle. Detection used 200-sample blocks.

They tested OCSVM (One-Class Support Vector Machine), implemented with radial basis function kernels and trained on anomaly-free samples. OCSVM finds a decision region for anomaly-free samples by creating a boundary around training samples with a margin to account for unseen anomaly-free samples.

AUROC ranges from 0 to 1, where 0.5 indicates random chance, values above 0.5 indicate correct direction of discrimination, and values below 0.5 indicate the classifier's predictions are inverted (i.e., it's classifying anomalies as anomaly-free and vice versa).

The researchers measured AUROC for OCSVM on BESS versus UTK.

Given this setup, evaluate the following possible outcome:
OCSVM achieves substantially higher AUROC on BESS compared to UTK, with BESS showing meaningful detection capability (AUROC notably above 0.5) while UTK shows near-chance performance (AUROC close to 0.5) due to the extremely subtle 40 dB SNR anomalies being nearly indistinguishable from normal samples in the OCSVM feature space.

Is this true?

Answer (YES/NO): NO